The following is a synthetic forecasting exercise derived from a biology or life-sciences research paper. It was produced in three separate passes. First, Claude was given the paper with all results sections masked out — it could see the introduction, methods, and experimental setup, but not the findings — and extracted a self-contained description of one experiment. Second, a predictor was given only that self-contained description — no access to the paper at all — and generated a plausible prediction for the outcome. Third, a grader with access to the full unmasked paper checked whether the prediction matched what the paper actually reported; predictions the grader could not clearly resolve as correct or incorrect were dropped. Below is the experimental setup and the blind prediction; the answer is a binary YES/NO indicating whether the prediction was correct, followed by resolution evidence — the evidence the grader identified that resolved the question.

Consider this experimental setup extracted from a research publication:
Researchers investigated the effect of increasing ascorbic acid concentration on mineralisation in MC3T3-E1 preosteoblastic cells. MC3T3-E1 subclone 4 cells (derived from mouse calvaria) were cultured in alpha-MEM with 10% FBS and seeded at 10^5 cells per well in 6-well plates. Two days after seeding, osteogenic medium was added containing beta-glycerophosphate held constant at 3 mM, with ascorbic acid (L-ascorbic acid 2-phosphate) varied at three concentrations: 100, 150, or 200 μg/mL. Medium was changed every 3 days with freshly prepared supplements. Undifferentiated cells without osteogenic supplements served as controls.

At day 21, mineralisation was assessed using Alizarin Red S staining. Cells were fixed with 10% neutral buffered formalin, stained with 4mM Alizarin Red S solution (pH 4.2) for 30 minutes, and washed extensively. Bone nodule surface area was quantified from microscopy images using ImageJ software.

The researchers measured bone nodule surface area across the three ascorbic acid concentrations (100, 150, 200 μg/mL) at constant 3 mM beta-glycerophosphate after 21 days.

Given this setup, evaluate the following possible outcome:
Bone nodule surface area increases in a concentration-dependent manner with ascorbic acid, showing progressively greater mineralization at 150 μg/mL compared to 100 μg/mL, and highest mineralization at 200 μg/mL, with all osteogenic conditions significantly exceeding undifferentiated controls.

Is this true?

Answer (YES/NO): NO